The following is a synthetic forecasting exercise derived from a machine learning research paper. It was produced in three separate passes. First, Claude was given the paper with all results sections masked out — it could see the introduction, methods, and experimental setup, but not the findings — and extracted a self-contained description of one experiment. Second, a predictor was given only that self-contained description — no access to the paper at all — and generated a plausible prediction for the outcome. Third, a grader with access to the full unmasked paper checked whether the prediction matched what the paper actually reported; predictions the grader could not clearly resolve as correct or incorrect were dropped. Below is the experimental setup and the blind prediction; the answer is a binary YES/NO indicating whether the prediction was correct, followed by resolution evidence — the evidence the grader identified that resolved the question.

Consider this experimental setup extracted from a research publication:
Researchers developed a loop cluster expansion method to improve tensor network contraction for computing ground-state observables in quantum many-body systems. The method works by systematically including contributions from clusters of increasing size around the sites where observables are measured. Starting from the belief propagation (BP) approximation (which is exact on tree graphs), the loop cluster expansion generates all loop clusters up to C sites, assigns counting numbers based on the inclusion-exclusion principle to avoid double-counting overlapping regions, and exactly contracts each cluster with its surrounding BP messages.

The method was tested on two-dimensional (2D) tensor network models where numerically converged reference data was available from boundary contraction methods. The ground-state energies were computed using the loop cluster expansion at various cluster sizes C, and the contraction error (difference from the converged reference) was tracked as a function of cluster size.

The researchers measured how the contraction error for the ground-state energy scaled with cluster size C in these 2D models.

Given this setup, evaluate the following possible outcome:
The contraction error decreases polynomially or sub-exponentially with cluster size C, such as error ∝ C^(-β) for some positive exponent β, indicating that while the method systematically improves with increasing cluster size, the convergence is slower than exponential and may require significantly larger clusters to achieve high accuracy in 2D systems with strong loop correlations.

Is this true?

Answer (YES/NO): NO